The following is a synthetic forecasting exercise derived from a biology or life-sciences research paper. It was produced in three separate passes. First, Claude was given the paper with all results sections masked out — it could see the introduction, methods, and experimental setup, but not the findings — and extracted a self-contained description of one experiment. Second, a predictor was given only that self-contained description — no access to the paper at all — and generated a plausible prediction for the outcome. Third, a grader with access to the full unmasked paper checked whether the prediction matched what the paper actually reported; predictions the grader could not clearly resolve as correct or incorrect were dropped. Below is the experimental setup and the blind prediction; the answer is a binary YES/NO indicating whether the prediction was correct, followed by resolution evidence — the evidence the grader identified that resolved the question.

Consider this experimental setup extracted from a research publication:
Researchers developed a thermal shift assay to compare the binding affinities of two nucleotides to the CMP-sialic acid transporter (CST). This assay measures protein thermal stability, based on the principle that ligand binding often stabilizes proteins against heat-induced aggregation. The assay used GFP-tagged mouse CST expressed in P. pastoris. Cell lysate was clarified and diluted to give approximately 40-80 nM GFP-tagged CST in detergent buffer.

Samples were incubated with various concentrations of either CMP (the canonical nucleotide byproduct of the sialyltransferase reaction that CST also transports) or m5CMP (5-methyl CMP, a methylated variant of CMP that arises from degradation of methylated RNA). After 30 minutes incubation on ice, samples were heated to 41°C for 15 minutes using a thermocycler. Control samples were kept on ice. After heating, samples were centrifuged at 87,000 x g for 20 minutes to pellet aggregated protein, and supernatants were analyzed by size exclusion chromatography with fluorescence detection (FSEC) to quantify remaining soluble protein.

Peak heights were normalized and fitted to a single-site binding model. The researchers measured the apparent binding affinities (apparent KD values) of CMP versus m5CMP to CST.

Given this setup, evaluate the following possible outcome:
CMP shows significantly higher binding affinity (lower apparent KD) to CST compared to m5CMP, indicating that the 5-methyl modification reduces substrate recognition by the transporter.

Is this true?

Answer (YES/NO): NO